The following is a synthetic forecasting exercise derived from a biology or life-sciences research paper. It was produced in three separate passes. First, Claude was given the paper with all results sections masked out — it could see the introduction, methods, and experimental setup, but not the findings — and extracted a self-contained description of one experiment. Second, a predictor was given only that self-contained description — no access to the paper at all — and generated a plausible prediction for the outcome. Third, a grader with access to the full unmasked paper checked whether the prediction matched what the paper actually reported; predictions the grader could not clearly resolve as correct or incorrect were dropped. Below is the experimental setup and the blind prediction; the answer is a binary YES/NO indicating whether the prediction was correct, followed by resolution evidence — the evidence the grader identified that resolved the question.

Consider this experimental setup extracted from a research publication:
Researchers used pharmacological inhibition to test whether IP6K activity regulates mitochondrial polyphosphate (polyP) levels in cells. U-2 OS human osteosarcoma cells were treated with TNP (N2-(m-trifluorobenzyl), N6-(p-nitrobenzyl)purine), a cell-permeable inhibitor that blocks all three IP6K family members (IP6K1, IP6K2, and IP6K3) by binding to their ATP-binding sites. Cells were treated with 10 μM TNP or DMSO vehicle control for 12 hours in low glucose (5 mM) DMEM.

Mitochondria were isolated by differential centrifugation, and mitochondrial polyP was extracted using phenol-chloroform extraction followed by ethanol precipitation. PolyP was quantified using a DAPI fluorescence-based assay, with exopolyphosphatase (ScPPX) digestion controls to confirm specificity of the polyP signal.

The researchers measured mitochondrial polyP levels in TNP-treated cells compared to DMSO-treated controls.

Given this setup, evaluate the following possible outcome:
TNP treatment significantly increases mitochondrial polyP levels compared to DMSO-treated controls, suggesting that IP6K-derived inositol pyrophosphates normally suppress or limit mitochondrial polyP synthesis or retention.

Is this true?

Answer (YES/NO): NO